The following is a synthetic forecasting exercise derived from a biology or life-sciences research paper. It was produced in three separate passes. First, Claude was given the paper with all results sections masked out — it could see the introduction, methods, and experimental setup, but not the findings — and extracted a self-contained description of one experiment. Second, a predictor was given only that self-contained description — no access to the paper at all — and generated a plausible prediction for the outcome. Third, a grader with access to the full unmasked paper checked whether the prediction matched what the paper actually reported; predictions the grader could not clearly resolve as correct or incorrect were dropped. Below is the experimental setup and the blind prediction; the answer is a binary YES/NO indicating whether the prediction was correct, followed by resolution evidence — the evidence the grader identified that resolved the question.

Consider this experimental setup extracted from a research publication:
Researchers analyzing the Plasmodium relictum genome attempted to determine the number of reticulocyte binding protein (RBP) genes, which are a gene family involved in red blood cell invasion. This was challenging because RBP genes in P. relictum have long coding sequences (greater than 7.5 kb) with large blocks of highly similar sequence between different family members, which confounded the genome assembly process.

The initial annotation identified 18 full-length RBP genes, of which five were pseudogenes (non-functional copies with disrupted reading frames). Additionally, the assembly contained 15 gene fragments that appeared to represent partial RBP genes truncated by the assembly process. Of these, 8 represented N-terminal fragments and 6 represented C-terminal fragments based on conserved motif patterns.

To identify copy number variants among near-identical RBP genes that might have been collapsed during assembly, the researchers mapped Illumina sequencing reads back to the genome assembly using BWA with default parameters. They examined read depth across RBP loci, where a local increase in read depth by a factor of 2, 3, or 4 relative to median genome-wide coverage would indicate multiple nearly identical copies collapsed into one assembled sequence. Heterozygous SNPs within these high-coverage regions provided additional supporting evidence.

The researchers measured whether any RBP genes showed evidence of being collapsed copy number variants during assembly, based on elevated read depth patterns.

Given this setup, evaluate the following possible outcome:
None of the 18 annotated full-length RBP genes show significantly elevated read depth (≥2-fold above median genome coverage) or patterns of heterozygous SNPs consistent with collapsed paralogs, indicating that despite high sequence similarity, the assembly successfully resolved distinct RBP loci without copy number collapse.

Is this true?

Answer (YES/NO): NO